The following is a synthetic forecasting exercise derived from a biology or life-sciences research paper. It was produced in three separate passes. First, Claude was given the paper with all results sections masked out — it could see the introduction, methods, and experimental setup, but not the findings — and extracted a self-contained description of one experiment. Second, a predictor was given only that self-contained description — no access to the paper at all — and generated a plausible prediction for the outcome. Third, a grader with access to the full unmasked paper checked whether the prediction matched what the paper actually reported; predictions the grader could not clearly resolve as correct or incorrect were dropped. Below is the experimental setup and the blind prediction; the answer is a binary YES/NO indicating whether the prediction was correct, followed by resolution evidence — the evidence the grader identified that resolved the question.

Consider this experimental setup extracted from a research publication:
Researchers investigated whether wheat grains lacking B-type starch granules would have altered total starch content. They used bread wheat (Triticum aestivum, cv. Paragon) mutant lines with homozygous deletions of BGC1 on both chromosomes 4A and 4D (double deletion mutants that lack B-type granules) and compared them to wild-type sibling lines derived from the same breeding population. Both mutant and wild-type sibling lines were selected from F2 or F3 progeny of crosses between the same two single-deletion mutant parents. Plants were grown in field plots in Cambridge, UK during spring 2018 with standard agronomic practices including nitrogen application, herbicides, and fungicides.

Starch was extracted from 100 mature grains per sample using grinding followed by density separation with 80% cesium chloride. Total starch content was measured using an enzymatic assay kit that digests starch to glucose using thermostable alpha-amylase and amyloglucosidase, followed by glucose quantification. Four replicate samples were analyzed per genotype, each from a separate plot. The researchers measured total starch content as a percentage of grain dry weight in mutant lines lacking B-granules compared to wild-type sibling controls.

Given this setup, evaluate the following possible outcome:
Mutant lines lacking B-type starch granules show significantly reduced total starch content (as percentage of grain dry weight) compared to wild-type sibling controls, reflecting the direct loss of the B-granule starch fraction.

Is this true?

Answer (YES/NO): NO